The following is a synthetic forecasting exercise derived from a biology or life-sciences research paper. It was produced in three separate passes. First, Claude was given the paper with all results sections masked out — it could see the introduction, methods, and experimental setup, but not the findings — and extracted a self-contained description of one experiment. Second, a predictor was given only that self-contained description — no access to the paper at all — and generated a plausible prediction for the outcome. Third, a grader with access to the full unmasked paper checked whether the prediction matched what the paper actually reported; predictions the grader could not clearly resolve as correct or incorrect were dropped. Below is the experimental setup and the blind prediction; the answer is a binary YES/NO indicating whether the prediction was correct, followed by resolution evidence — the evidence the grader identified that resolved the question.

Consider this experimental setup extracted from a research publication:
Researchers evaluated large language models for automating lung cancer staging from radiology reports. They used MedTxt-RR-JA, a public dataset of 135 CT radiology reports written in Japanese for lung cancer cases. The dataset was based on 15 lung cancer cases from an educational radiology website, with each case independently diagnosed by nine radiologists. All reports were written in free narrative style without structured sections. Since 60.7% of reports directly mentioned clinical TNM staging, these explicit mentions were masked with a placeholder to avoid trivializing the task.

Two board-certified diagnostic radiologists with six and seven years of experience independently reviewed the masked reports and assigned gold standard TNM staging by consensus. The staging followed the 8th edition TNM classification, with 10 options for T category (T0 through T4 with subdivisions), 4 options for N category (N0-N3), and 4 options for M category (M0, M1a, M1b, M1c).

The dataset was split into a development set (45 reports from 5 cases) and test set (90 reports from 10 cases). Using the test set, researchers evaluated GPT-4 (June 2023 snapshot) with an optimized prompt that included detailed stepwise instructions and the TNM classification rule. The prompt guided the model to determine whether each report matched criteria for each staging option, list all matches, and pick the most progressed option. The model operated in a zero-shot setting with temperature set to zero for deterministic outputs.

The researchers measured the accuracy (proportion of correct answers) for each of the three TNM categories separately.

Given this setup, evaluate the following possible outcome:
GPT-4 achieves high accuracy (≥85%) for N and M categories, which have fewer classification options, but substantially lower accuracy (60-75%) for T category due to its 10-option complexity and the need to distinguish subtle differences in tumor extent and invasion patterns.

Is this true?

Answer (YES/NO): NO